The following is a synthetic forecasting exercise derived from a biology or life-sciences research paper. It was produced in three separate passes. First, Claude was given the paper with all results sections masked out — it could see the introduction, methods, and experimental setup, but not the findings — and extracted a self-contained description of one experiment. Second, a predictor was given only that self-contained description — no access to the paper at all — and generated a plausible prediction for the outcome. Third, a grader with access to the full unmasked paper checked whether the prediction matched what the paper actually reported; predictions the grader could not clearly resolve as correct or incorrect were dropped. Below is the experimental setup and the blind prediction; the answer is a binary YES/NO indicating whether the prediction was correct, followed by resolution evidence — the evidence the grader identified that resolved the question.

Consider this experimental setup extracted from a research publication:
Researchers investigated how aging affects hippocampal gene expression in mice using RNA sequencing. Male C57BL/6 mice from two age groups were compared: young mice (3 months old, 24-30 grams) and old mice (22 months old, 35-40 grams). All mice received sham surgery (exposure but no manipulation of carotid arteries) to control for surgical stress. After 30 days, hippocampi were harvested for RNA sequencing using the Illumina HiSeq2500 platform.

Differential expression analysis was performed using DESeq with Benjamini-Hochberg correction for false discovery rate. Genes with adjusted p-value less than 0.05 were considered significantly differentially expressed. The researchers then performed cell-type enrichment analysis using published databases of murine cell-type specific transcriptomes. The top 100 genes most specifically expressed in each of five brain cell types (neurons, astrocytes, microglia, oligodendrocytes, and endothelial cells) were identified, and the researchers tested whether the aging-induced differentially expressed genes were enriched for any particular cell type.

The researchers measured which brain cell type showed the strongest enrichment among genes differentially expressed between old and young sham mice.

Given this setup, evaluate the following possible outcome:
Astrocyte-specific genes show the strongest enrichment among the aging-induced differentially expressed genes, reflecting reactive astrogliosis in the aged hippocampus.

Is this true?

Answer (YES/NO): NO